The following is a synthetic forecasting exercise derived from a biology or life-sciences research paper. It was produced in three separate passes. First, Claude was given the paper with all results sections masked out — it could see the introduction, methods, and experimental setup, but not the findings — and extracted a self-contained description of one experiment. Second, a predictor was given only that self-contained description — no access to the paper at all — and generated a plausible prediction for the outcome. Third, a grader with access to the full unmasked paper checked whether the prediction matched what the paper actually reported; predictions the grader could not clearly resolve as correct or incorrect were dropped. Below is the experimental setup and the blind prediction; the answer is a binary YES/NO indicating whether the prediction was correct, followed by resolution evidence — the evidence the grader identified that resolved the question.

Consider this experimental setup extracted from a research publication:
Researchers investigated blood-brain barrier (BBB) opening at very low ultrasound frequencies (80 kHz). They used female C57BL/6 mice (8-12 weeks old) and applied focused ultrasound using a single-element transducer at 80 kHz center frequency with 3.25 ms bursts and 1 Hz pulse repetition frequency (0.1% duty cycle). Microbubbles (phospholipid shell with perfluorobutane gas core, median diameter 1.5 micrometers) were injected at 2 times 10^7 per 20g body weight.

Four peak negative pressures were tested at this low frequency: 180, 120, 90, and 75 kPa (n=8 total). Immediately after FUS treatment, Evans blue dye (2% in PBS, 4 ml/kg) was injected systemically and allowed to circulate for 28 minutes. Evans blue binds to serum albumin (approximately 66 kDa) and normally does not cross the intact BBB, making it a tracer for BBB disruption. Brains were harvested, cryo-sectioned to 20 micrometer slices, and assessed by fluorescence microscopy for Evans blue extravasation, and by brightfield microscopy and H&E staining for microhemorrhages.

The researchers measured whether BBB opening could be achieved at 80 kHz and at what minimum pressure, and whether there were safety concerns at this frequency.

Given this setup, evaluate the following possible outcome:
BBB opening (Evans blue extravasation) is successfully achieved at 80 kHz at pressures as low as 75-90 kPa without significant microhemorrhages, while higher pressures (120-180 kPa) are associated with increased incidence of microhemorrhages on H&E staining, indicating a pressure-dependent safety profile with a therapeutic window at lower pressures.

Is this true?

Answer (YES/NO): NO